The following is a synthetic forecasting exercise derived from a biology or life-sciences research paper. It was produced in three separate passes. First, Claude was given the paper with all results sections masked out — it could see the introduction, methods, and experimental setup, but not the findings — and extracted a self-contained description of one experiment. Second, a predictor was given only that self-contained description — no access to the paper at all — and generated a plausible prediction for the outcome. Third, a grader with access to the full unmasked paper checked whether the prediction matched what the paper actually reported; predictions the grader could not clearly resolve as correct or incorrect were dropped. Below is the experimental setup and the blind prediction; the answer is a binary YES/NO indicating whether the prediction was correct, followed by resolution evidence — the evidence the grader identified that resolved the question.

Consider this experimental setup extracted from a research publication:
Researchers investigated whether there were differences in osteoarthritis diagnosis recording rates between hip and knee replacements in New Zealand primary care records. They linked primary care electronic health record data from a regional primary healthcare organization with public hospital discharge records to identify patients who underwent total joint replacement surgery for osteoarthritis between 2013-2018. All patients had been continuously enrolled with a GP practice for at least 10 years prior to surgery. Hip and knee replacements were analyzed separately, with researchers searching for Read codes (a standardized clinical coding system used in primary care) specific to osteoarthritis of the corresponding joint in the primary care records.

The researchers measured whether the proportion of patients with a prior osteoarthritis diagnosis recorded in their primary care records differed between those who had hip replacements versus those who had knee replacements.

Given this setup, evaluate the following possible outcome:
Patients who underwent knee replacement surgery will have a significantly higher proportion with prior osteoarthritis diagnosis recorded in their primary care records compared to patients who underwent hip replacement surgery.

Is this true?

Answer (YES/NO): NO